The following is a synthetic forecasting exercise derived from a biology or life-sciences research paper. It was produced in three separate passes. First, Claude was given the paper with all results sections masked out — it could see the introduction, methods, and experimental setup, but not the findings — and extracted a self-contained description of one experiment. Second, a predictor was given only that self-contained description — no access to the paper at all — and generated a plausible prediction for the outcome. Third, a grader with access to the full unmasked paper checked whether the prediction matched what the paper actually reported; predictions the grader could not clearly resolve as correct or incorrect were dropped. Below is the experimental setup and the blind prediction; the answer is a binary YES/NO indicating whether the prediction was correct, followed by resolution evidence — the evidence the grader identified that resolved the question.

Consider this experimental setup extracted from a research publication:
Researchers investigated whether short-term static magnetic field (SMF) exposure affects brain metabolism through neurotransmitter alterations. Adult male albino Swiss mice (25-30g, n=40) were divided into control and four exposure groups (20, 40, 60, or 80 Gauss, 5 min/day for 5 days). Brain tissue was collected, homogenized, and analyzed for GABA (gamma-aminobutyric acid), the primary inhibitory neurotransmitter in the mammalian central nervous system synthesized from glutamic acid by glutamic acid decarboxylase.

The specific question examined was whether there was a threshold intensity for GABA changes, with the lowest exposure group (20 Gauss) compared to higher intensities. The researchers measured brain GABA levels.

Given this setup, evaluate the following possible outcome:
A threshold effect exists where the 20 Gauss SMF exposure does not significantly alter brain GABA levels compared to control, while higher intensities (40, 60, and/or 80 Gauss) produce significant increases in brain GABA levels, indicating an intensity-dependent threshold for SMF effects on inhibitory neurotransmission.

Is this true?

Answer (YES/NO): YES